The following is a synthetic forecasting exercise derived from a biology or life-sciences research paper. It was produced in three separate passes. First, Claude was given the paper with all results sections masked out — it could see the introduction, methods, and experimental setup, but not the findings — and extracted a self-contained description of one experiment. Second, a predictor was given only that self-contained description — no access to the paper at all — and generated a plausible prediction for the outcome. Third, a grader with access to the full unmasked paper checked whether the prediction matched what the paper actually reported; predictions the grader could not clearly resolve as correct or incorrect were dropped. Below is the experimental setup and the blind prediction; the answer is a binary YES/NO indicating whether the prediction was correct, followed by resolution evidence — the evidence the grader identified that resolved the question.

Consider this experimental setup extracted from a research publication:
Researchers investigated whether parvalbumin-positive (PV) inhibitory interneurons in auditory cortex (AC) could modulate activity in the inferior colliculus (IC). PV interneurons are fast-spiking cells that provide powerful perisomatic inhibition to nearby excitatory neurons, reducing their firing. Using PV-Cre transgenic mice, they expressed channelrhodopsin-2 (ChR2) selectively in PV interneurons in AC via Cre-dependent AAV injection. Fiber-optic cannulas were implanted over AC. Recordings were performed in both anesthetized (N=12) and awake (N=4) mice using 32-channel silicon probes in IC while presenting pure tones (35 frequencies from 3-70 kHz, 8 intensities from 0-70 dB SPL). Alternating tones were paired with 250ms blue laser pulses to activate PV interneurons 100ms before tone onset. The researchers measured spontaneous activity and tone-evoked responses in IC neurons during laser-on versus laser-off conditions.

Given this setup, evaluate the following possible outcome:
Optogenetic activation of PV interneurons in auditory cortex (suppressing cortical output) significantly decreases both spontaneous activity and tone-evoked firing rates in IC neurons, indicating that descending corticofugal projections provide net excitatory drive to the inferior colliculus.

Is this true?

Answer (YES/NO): NO